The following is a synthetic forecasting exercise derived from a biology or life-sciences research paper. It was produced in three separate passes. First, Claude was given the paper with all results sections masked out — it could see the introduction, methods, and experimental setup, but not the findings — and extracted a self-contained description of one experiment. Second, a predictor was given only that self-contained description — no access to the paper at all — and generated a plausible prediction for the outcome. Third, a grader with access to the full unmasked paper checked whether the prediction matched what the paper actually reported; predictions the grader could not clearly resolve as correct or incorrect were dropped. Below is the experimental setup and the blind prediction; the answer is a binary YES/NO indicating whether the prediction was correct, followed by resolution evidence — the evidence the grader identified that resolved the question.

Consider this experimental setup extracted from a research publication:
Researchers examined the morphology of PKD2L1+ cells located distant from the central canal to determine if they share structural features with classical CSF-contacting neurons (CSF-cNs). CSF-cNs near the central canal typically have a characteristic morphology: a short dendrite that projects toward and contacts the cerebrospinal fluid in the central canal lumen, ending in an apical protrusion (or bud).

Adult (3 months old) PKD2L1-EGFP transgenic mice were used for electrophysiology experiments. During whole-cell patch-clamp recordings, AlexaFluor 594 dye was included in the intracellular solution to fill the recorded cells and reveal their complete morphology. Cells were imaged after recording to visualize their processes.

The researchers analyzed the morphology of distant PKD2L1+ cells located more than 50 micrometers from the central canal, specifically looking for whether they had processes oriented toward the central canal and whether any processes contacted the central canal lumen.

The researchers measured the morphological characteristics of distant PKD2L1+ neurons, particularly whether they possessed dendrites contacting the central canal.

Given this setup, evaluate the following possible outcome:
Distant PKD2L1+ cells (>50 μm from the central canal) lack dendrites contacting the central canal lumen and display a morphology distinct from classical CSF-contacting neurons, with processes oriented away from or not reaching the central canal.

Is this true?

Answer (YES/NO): NO